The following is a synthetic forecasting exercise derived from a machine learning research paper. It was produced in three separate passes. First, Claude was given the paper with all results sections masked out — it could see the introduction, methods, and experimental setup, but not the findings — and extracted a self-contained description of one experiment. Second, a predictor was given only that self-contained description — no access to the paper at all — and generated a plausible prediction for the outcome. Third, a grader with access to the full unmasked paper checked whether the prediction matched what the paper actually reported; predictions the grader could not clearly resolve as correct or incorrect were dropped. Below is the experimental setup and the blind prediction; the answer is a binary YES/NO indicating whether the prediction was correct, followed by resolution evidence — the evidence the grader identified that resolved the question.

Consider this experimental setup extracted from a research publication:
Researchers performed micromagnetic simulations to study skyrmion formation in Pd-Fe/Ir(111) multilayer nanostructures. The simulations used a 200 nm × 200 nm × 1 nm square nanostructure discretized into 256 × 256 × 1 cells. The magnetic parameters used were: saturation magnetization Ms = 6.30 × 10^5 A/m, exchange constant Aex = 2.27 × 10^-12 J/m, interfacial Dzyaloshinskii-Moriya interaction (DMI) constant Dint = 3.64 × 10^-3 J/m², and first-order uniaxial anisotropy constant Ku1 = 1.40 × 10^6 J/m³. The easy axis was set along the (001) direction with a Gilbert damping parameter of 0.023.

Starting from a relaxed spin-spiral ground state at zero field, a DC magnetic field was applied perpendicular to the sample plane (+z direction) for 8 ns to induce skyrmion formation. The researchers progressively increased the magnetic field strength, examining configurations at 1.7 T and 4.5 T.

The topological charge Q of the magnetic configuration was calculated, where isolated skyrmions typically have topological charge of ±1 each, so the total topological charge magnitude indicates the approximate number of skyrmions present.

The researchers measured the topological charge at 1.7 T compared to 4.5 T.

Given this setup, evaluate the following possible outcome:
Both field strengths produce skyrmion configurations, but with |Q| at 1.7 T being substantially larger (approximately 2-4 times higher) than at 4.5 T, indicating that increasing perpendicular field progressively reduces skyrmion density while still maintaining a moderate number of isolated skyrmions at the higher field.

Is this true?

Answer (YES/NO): NO